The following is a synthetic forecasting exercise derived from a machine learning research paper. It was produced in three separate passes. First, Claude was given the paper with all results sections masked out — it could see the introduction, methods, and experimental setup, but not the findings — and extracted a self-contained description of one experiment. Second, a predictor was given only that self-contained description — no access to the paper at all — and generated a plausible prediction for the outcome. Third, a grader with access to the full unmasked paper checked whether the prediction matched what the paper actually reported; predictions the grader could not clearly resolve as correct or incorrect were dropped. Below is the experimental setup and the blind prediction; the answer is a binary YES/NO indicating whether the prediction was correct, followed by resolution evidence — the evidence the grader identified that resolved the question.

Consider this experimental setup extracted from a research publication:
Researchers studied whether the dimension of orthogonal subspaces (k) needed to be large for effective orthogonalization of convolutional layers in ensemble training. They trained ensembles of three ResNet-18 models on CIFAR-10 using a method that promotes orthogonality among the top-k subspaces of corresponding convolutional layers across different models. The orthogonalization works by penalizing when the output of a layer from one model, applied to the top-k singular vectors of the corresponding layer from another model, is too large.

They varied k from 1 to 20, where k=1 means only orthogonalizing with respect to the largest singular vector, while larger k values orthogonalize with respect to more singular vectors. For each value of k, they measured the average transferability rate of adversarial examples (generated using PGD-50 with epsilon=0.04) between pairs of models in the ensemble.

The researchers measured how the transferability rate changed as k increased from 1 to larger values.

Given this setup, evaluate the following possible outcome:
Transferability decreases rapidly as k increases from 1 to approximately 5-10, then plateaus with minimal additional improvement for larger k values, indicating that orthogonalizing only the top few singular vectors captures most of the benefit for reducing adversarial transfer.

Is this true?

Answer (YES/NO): NO